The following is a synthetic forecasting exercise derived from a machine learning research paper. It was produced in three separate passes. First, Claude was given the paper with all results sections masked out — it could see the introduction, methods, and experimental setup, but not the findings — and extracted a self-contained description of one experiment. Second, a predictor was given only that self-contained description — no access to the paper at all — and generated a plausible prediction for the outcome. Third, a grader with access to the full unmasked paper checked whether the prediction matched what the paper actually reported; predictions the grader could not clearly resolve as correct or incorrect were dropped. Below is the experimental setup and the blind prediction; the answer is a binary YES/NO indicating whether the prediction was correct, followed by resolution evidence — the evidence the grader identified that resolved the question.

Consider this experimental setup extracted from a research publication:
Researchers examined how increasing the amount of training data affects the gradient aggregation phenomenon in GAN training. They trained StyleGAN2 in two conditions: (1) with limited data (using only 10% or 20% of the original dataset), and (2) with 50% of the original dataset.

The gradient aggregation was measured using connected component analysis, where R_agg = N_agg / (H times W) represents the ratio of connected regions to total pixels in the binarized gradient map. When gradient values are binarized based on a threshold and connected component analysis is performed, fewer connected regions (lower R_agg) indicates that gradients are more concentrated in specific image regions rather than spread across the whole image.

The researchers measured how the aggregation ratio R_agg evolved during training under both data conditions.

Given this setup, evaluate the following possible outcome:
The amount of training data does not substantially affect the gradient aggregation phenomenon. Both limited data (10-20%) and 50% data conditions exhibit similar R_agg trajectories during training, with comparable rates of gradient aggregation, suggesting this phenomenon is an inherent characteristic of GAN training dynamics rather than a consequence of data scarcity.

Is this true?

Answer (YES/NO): NO